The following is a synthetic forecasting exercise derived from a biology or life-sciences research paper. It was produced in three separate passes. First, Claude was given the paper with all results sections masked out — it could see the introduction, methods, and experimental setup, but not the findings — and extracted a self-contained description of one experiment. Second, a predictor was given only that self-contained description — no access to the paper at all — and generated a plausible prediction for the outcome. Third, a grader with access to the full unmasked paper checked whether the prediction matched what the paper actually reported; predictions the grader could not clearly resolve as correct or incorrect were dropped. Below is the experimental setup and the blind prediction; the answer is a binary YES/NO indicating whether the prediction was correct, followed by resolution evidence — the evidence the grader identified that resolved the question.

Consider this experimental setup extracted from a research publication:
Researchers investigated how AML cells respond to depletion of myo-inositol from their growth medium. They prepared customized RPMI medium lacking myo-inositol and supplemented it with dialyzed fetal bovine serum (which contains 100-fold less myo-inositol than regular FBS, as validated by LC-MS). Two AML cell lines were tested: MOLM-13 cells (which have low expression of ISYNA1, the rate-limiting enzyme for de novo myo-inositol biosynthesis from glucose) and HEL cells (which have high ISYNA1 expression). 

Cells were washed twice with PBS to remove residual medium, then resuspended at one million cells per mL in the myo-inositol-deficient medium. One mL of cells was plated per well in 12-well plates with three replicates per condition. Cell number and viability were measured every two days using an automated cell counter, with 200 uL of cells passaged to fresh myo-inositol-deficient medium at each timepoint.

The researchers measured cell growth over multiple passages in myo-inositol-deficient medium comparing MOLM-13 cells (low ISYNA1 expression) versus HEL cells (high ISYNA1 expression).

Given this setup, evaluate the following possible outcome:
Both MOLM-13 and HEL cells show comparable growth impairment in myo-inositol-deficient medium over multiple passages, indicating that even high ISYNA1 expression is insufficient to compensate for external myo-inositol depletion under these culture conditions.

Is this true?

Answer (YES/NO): NO